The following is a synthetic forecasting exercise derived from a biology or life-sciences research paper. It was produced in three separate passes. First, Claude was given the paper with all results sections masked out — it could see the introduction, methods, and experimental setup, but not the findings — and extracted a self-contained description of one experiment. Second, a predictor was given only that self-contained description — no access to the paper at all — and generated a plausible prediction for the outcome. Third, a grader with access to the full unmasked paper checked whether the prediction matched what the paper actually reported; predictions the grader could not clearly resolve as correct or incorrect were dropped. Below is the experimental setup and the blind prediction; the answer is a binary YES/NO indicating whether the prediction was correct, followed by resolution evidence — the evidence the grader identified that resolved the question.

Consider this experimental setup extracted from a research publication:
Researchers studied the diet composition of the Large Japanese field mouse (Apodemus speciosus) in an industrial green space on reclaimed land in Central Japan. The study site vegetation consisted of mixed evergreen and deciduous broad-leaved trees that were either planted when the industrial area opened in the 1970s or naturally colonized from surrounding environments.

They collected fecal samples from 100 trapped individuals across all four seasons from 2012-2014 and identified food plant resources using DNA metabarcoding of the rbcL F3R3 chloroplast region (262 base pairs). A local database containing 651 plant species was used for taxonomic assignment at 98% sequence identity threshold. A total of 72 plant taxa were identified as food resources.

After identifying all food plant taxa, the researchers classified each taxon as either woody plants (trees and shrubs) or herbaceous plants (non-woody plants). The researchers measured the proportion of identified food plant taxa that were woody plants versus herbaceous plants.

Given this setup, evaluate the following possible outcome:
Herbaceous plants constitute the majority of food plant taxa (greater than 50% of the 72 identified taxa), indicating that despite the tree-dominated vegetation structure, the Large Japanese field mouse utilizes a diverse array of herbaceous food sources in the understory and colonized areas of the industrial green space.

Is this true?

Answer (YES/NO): NO